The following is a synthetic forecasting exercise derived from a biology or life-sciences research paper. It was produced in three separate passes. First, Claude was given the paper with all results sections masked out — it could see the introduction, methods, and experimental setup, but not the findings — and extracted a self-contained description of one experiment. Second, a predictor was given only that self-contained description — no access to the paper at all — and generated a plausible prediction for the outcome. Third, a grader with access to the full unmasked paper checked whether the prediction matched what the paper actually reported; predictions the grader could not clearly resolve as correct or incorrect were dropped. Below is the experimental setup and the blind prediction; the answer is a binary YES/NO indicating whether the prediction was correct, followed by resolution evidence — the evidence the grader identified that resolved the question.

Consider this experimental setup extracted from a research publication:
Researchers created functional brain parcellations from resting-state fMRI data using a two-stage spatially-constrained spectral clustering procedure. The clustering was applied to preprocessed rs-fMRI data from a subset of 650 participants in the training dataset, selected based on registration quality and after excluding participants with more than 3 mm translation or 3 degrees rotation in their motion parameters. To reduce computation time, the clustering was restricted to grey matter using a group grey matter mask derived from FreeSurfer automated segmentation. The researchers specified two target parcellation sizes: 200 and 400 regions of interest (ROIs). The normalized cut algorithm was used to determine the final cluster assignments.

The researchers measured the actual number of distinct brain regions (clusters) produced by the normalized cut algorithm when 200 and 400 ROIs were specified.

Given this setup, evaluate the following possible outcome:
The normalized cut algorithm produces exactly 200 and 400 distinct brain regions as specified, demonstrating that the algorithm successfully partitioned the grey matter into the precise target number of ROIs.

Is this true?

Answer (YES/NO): NO